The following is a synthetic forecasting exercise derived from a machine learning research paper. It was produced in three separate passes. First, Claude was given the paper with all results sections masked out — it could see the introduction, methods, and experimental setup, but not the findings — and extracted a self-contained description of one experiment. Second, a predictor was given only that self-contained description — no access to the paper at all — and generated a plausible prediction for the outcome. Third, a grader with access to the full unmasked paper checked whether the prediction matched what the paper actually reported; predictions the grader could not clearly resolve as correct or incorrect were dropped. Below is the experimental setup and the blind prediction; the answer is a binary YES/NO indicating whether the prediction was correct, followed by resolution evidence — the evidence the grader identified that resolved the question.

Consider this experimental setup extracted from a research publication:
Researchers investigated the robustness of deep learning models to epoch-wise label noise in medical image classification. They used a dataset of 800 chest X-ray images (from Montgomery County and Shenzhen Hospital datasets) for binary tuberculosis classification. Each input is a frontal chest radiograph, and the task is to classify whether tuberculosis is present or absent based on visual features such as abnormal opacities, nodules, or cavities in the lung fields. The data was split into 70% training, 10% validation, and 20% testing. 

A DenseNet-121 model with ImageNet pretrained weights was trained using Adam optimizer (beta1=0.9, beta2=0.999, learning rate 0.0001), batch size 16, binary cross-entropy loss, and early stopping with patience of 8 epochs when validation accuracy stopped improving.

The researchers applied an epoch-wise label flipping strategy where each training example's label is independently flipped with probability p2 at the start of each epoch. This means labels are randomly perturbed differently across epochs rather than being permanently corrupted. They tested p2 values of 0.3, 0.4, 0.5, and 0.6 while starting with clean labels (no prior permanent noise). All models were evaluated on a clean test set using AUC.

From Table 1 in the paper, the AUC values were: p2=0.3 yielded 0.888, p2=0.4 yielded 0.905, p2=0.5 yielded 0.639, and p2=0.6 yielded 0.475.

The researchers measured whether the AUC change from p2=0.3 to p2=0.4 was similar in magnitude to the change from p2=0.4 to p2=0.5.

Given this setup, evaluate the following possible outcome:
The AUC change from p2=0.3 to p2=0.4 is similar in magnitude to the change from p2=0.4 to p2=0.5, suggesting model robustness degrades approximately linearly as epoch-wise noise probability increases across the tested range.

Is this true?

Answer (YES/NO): NO